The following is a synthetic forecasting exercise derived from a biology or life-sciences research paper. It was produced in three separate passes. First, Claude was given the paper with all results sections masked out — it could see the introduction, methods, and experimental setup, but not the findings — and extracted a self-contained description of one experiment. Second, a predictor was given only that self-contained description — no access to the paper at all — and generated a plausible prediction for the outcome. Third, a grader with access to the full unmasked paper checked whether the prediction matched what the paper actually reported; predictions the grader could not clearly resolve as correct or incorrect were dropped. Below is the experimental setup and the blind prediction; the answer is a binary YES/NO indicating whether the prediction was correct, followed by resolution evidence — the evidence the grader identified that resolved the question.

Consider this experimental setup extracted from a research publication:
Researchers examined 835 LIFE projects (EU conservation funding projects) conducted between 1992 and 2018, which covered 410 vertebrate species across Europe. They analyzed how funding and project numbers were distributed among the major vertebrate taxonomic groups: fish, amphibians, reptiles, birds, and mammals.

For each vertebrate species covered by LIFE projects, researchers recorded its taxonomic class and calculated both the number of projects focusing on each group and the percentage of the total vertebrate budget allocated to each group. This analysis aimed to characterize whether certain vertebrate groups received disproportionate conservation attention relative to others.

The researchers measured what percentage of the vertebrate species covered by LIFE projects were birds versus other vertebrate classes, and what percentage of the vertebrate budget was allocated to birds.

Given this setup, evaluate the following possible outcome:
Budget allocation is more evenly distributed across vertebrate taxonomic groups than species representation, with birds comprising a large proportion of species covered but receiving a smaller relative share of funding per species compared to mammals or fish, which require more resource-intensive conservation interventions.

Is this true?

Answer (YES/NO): YES